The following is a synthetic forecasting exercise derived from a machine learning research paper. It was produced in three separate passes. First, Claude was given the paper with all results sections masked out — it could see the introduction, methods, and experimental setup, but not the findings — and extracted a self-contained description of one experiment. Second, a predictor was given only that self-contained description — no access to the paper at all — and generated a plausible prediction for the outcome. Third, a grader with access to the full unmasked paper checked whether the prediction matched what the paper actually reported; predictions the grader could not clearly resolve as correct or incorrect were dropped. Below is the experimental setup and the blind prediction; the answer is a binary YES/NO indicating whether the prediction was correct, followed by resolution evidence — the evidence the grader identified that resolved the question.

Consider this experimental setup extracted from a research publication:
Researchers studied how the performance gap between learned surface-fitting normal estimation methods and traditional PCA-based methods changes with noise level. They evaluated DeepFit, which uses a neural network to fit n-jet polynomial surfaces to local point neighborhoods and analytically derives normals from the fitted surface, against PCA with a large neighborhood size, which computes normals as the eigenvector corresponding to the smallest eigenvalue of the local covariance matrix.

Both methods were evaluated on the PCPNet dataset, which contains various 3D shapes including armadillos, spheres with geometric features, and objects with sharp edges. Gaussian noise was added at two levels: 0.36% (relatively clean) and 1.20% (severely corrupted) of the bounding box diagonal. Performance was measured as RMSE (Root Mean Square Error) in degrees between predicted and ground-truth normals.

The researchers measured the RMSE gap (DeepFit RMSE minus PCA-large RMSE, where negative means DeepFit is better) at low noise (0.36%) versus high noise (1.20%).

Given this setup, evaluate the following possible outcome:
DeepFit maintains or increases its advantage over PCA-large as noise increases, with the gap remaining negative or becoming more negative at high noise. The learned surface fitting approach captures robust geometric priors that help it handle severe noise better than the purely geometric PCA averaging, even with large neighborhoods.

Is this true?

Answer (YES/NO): NO